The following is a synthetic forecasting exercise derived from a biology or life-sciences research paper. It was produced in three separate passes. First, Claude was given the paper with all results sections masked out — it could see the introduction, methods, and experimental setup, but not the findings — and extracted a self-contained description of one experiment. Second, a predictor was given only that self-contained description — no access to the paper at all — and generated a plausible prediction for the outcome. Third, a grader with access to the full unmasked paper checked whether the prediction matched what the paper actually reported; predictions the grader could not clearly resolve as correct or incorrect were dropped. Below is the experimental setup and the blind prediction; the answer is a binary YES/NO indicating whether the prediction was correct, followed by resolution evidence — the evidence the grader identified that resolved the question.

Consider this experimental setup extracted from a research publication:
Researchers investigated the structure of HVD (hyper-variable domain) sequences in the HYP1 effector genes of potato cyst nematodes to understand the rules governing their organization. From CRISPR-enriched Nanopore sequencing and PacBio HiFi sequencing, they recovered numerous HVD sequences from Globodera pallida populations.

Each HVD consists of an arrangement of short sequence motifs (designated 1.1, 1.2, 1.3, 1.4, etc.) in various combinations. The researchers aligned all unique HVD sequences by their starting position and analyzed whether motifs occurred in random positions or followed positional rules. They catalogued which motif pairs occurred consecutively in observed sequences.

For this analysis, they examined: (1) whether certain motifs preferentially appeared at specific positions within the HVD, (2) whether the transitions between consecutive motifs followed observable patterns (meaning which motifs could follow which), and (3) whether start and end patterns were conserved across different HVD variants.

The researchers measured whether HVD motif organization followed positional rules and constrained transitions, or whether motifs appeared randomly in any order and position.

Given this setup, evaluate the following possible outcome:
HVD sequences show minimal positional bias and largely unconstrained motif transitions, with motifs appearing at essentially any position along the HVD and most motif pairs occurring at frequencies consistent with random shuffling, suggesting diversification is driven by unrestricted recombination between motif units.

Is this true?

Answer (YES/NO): NO